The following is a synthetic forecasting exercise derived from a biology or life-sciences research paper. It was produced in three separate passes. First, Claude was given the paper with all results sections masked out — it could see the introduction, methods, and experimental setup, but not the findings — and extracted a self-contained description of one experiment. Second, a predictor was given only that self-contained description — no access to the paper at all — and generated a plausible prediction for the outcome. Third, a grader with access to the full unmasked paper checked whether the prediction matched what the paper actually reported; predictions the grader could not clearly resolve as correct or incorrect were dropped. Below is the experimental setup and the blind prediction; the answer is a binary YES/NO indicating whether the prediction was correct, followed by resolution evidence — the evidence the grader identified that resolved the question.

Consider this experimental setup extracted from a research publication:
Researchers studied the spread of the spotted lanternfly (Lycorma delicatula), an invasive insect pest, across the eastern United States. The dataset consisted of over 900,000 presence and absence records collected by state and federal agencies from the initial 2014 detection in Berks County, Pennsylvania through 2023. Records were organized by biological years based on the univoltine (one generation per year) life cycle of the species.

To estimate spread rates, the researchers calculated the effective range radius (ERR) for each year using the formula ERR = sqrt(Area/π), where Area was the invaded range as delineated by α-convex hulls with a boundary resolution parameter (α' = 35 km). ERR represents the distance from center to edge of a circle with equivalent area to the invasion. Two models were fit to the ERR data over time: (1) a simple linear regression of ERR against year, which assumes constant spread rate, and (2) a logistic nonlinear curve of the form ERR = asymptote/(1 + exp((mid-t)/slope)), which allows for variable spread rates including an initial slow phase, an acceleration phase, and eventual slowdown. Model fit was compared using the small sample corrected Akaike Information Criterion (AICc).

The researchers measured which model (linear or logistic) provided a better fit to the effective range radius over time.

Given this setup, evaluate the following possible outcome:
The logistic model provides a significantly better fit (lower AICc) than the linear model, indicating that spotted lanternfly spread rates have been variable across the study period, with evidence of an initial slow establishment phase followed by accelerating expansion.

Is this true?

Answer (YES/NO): YES